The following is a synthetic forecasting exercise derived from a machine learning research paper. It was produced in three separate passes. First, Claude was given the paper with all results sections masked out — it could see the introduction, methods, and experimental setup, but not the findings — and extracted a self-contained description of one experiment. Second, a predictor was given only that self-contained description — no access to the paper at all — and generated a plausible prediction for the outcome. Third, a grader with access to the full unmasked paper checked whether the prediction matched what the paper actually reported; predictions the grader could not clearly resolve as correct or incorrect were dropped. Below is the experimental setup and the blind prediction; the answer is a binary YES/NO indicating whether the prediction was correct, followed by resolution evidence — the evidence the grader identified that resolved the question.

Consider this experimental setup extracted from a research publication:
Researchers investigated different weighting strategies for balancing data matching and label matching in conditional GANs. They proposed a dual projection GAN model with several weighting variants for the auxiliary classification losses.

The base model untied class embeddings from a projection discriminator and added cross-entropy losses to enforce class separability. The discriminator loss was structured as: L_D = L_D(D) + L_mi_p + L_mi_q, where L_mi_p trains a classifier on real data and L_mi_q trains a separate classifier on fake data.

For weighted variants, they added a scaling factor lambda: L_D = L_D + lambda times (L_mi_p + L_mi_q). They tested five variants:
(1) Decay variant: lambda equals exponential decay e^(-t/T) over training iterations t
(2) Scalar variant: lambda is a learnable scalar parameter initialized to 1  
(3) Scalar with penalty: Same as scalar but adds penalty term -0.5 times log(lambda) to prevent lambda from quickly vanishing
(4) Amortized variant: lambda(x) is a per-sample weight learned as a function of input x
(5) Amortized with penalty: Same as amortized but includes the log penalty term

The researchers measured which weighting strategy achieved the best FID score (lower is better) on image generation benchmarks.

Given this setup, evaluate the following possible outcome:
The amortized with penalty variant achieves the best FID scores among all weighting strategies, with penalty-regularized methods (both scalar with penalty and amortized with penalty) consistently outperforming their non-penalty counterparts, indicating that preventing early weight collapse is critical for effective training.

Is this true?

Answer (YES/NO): NO